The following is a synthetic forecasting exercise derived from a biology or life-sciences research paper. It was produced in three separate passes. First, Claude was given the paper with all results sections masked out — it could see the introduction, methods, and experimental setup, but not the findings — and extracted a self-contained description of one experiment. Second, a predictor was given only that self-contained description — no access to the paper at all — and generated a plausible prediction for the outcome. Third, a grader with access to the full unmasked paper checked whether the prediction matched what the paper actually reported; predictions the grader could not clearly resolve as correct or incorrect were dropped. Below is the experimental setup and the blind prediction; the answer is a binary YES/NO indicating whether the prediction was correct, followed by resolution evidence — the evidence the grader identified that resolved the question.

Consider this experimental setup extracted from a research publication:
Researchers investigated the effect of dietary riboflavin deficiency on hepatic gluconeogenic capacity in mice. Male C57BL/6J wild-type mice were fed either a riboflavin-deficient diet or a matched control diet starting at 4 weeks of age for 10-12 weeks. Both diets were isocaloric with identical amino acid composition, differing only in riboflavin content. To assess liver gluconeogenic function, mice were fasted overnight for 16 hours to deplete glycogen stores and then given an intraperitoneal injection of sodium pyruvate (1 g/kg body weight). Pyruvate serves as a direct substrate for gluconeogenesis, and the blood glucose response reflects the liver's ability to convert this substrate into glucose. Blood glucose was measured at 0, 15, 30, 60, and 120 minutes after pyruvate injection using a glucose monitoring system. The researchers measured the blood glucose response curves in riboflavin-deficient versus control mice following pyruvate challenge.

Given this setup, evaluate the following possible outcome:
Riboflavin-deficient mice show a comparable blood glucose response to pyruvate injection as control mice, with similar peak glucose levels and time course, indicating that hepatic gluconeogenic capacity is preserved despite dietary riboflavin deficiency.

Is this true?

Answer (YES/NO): NO